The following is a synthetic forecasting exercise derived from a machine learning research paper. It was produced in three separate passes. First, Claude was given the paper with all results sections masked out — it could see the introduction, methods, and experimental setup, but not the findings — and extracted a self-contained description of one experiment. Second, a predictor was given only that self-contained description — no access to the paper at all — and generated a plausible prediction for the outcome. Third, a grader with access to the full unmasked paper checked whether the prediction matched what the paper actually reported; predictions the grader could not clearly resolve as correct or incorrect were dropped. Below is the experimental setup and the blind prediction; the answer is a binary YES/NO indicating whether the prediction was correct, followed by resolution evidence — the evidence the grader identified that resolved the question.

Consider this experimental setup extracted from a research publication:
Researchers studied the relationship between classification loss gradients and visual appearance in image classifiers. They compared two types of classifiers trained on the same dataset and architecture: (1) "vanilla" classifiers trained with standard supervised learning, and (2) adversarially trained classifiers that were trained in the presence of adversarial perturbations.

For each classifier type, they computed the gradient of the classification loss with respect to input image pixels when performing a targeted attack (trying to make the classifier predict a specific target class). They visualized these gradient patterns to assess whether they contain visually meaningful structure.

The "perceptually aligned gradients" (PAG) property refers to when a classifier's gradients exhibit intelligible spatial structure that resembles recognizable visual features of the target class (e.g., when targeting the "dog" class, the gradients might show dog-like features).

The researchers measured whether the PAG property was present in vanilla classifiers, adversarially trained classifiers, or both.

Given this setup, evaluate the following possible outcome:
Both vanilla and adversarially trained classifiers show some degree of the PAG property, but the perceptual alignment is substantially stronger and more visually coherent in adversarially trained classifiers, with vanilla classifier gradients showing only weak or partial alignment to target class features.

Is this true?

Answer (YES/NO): NO